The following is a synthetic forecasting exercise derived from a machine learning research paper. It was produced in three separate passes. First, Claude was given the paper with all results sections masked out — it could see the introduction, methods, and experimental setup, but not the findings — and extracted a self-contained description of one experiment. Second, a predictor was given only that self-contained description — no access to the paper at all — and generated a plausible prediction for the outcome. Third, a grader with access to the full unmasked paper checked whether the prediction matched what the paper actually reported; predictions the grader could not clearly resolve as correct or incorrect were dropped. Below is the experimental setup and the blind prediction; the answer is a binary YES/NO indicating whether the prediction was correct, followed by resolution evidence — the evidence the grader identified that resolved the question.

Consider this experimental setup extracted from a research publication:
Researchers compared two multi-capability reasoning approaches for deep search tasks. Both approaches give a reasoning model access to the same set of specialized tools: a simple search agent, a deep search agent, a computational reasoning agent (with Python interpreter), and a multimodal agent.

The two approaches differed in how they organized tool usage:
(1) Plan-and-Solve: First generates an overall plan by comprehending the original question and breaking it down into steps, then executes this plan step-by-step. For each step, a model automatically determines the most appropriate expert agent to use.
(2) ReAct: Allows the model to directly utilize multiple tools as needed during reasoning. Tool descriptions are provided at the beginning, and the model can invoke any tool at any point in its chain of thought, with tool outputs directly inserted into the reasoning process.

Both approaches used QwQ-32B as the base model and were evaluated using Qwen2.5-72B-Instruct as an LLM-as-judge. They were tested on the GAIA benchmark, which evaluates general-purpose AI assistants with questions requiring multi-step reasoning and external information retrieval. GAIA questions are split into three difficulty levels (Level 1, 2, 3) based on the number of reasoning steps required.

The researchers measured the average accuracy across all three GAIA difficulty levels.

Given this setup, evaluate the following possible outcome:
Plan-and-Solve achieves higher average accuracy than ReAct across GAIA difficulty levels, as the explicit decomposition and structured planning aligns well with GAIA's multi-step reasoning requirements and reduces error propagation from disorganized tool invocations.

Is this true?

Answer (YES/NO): NO